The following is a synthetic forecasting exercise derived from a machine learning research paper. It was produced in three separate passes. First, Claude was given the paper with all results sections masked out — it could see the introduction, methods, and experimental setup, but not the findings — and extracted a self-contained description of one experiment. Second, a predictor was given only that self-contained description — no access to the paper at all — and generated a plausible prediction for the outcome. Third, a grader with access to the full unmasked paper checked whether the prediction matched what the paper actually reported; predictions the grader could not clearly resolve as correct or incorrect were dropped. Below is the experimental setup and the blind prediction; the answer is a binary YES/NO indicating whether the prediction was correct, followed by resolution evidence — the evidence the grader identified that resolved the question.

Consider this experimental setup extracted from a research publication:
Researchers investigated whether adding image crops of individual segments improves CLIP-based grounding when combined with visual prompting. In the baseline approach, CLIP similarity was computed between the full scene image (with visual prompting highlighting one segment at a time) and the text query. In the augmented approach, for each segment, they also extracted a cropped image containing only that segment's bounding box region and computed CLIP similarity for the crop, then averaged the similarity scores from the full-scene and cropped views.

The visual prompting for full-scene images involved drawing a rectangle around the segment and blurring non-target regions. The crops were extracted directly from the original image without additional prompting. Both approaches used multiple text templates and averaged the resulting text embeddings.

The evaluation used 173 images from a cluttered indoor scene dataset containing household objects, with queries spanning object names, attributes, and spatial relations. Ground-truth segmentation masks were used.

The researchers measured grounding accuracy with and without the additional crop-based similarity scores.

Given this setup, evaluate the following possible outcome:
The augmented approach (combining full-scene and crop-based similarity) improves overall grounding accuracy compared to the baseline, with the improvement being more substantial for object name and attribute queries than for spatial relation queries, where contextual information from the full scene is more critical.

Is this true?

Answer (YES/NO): NO